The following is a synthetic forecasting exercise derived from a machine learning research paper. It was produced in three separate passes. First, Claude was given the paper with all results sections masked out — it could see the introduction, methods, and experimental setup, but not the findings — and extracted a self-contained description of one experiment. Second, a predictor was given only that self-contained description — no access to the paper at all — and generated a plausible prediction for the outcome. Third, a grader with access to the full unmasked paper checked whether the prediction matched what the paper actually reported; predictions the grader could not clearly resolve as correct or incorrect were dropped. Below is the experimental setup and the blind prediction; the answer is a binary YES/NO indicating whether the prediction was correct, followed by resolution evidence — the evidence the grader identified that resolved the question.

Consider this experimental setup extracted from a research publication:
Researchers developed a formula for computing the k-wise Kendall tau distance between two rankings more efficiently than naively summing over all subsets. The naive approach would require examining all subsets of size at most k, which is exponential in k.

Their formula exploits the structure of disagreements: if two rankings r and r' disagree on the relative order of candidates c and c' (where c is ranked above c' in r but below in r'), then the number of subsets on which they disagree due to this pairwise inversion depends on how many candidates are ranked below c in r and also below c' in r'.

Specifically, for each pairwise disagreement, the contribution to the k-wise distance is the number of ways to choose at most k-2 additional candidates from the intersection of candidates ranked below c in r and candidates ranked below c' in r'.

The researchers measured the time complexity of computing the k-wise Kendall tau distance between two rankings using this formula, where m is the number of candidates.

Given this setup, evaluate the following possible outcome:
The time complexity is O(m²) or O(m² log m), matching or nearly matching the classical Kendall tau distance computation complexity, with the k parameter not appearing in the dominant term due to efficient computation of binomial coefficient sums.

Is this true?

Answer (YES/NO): NO